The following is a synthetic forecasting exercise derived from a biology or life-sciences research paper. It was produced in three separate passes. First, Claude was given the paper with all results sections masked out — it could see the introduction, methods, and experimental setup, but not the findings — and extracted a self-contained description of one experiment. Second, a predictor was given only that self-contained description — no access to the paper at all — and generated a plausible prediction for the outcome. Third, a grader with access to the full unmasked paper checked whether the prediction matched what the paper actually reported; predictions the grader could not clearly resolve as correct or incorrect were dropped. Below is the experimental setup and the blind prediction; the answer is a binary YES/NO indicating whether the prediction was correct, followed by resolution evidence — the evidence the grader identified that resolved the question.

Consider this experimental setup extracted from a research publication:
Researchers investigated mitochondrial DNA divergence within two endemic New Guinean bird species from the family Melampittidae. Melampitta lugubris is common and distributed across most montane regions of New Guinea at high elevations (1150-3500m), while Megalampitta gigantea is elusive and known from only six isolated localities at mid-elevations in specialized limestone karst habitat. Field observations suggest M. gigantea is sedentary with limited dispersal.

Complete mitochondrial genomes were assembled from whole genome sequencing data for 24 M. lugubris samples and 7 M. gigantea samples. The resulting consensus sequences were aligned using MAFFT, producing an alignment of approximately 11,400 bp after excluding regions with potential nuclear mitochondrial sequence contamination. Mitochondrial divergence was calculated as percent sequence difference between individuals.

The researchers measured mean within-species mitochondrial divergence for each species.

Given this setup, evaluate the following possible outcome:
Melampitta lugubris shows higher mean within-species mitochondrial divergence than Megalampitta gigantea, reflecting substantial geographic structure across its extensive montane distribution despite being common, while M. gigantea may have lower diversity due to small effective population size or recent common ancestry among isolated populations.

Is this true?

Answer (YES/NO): YES